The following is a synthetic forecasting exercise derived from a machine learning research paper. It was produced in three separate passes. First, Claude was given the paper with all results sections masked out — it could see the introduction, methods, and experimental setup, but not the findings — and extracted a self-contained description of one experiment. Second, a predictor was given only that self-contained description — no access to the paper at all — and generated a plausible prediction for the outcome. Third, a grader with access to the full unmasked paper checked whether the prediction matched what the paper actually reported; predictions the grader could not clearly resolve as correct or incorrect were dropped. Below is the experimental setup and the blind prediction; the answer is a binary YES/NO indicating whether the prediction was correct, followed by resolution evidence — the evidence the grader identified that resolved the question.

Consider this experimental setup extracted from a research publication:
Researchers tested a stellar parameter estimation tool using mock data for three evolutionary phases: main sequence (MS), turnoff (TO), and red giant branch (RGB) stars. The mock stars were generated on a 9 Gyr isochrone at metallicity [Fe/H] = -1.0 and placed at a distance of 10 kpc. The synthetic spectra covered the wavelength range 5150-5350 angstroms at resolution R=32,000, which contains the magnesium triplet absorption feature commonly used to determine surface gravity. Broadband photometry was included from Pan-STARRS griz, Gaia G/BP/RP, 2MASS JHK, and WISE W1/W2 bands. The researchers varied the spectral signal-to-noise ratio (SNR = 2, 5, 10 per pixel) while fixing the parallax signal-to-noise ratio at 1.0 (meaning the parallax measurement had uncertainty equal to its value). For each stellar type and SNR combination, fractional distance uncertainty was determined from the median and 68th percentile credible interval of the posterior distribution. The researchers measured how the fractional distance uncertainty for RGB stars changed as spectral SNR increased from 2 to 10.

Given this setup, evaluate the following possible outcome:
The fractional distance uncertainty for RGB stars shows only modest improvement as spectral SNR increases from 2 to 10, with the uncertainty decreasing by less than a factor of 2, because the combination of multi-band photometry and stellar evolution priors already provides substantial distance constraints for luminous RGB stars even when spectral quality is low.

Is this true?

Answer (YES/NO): YES